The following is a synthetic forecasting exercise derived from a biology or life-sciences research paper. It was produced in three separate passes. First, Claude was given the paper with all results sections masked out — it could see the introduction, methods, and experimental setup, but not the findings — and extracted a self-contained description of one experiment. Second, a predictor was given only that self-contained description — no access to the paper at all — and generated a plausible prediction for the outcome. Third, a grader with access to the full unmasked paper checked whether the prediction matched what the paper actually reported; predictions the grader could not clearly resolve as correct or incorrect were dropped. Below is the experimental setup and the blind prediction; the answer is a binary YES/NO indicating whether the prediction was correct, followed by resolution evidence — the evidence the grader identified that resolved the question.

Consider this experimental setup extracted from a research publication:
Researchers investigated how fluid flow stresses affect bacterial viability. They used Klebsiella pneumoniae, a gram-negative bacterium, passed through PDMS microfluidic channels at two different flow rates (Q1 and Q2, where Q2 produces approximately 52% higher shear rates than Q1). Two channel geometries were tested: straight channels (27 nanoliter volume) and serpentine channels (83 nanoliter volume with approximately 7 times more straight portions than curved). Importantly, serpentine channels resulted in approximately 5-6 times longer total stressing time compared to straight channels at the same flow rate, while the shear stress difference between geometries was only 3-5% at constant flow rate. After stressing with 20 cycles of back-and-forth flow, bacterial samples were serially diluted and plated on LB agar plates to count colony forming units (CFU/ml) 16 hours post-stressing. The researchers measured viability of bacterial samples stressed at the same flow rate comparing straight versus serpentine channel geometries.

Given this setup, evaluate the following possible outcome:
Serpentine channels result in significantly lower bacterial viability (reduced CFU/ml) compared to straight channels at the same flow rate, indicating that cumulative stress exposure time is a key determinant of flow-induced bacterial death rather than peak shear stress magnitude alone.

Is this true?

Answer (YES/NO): NO